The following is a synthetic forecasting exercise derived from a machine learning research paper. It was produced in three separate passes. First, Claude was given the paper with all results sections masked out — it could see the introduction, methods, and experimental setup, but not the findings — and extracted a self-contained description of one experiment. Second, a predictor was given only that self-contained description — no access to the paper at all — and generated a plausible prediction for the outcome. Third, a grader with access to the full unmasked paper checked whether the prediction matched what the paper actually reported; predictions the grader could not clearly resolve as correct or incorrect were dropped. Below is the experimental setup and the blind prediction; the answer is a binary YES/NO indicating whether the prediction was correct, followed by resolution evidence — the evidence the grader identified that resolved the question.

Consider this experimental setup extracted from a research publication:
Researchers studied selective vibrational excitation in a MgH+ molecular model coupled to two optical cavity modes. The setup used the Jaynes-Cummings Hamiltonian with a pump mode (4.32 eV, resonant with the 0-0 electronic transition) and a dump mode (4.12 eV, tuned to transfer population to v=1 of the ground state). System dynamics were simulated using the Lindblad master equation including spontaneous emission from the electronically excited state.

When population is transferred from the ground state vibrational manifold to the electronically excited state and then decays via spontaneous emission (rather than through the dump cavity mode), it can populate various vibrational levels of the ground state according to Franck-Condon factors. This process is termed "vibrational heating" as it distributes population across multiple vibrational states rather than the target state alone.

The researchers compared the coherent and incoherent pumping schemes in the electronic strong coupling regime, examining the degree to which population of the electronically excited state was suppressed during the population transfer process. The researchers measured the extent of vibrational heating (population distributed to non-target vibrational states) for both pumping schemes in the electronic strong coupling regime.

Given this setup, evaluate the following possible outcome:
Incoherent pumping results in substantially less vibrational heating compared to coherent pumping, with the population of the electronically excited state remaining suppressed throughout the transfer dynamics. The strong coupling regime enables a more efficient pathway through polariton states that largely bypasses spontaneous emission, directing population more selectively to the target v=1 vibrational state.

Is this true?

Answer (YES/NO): NO